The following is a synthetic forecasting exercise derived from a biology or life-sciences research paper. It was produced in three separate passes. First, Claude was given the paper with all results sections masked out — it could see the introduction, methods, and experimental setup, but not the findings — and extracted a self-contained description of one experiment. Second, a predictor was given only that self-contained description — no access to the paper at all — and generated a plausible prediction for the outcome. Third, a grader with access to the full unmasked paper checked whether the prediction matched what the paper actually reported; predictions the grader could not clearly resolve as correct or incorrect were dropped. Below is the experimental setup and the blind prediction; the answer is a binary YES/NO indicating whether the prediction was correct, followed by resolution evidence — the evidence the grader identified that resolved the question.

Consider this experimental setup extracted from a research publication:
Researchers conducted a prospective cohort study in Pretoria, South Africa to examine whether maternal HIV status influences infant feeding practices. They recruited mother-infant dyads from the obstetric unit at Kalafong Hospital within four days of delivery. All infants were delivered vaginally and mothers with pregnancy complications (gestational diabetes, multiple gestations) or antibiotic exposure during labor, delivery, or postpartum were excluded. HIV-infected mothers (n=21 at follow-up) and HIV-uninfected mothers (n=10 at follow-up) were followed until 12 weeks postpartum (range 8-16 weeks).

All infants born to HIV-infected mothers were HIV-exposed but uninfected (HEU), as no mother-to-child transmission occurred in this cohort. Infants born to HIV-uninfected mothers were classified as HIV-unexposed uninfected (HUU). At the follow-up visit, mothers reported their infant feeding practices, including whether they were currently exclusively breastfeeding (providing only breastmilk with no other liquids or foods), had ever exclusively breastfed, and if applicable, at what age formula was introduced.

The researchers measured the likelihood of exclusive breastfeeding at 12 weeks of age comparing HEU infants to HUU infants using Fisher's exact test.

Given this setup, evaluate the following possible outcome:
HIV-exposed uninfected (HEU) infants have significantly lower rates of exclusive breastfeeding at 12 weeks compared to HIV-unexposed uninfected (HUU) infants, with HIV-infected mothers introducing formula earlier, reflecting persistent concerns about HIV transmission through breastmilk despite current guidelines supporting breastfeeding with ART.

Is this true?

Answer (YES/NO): NO